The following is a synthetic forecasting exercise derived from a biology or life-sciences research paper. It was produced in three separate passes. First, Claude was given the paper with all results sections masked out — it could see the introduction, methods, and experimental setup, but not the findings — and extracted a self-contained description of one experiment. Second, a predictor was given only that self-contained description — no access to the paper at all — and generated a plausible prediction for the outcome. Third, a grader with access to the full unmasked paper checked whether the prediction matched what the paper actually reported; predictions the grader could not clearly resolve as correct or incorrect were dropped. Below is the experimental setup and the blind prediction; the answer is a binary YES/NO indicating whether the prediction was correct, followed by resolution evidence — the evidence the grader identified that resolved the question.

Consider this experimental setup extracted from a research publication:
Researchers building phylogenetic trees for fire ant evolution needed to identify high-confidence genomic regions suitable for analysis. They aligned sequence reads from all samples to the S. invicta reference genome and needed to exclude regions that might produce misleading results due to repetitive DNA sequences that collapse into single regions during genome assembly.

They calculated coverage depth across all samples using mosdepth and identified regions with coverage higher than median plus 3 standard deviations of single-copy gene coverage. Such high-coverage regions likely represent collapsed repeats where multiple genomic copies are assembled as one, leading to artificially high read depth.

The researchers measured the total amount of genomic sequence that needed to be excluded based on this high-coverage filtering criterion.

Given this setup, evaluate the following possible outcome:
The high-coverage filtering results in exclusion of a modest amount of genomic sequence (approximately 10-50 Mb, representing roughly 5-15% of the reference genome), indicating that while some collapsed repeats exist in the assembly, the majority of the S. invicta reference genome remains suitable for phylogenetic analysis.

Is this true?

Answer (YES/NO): YES